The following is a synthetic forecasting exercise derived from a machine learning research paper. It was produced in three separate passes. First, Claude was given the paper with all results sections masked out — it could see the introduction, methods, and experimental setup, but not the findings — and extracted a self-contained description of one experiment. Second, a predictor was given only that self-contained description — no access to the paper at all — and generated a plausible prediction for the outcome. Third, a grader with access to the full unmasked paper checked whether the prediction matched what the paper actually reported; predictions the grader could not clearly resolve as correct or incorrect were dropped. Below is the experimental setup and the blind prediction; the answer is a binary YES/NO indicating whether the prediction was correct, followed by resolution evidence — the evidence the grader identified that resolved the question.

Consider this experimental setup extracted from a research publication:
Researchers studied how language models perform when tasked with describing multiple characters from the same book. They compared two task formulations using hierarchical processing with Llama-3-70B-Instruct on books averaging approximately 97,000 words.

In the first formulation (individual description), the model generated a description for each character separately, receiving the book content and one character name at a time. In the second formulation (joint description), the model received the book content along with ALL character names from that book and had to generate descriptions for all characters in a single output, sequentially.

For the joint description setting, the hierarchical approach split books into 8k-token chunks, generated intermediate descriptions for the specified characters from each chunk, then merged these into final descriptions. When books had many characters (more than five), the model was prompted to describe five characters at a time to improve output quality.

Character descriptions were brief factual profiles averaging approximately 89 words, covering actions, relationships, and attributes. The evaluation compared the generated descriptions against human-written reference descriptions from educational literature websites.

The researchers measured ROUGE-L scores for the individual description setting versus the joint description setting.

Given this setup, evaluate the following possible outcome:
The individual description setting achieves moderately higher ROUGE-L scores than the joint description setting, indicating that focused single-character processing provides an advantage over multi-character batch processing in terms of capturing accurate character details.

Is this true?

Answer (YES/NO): YES